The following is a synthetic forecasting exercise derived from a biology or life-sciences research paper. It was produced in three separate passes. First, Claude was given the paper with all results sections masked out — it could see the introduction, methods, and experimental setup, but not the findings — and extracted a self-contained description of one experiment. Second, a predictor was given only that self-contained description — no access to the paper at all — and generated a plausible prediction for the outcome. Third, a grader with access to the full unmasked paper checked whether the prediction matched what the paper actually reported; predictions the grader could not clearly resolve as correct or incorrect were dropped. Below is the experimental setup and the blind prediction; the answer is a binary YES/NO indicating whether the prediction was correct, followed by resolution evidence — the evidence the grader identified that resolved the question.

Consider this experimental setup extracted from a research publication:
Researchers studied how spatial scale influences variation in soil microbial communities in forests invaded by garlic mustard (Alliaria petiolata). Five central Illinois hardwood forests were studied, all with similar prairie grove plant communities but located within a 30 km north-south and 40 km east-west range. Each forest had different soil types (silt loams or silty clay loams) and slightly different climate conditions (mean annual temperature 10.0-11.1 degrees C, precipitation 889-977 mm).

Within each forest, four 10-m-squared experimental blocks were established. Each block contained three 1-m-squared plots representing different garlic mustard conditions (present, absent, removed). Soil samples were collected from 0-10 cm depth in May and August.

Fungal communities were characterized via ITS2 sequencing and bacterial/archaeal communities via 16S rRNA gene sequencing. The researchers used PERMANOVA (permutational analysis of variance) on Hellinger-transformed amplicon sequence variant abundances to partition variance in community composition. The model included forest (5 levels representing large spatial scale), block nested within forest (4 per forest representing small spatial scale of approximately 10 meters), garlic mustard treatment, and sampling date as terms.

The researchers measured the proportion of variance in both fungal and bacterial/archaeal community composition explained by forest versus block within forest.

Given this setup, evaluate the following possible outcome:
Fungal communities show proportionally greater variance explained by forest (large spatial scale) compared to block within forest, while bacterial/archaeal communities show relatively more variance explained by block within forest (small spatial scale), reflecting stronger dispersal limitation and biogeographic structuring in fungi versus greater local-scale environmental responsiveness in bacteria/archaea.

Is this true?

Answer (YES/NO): NO